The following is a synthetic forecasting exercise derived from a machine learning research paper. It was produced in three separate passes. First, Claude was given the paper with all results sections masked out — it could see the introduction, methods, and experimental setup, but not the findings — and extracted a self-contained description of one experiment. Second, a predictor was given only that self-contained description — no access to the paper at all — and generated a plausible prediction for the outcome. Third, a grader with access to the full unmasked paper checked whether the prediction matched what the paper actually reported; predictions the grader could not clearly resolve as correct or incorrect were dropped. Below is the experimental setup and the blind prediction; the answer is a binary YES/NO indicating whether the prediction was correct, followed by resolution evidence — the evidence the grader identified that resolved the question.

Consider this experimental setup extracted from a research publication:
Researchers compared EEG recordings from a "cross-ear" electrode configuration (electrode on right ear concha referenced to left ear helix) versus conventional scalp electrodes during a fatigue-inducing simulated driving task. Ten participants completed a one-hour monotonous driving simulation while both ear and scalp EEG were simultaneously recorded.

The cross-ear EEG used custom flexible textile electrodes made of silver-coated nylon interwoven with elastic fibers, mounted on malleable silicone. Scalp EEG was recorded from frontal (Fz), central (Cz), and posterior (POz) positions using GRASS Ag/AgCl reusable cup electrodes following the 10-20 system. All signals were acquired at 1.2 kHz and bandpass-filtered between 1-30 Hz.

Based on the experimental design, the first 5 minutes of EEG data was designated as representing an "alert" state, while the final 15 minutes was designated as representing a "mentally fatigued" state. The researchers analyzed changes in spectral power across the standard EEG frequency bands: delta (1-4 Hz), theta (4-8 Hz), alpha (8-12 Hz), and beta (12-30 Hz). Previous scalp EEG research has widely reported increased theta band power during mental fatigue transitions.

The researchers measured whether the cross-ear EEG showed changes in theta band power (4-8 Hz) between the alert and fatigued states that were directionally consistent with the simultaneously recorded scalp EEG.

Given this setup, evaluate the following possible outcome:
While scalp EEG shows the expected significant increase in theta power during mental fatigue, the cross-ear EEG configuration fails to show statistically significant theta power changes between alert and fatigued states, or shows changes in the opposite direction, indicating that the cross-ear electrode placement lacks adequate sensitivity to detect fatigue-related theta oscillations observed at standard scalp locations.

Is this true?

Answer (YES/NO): NO